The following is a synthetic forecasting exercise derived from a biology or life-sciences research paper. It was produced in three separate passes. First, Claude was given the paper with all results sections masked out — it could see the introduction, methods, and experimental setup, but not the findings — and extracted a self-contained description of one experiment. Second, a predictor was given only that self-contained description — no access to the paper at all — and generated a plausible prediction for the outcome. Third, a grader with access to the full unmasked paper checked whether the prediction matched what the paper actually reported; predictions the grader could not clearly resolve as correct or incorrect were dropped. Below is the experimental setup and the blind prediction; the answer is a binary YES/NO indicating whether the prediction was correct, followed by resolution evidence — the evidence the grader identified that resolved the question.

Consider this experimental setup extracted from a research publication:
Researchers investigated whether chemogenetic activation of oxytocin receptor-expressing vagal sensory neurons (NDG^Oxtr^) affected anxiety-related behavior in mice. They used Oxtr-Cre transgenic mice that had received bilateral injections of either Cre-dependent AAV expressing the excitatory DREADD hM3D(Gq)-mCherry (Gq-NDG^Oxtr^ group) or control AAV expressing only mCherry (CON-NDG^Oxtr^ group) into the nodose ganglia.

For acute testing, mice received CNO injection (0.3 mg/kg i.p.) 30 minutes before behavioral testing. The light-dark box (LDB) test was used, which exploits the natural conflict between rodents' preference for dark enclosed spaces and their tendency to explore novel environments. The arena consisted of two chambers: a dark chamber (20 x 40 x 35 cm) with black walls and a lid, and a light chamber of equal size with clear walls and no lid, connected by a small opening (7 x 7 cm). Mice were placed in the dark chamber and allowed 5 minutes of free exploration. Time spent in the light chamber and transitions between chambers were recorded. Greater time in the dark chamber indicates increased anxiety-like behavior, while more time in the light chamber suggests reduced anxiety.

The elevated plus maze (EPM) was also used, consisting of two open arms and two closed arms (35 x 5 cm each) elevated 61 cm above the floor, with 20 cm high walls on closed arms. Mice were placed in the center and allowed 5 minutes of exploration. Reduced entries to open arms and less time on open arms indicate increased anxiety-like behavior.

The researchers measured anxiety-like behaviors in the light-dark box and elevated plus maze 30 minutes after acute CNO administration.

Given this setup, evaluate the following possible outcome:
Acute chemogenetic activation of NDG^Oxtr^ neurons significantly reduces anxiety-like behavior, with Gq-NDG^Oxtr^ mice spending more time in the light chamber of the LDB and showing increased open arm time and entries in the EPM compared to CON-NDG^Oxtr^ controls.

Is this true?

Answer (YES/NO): NO